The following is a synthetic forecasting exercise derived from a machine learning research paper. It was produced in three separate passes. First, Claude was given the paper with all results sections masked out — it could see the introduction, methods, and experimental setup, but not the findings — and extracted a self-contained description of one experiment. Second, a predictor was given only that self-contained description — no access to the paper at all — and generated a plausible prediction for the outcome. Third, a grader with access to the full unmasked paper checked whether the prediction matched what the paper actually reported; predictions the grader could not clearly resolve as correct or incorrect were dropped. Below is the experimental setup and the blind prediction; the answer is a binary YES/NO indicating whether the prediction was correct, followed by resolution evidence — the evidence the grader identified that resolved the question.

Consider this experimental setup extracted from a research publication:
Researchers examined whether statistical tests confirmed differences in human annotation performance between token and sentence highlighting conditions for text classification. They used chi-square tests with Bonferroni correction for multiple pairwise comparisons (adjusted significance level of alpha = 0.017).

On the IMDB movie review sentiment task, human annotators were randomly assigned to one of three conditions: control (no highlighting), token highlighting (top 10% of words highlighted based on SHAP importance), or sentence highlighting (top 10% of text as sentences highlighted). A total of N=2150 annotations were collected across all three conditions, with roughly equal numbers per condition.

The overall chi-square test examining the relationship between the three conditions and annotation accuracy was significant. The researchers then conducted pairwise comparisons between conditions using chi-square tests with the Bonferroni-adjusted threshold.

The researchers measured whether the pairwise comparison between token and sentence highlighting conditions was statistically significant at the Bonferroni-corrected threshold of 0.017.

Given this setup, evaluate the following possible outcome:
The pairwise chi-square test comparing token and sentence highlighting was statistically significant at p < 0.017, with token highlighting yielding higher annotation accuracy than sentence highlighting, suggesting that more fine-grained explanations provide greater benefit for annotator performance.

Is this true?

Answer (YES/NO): NO